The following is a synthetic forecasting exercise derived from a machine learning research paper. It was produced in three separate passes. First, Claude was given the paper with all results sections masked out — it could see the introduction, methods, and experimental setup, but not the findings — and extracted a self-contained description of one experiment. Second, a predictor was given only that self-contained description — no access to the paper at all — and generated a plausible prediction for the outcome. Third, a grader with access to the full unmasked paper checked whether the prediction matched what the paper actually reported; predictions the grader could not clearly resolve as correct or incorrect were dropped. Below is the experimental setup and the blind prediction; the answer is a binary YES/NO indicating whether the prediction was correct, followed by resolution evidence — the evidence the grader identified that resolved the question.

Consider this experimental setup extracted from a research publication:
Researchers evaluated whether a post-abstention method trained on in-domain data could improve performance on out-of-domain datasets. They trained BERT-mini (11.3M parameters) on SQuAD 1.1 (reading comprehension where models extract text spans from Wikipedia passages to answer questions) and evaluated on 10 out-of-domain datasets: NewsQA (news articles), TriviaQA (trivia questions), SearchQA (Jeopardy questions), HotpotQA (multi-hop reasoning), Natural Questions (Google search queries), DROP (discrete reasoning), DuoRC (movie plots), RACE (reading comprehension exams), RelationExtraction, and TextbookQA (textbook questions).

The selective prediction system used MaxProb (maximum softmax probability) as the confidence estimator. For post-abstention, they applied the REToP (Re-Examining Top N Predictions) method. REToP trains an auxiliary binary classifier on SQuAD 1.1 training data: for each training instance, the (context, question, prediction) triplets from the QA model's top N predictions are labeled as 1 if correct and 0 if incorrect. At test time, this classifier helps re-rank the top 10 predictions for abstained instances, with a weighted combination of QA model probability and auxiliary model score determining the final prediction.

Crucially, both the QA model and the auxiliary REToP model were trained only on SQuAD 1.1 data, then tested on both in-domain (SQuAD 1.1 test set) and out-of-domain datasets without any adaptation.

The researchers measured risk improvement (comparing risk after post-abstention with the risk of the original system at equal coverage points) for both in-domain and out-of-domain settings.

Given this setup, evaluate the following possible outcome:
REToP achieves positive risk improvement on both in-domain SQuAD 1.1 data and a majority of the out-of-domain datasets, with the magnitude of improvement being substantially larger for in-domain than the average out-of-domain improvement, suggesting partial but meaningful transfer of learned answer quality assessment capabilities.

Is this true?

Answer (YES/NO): YES